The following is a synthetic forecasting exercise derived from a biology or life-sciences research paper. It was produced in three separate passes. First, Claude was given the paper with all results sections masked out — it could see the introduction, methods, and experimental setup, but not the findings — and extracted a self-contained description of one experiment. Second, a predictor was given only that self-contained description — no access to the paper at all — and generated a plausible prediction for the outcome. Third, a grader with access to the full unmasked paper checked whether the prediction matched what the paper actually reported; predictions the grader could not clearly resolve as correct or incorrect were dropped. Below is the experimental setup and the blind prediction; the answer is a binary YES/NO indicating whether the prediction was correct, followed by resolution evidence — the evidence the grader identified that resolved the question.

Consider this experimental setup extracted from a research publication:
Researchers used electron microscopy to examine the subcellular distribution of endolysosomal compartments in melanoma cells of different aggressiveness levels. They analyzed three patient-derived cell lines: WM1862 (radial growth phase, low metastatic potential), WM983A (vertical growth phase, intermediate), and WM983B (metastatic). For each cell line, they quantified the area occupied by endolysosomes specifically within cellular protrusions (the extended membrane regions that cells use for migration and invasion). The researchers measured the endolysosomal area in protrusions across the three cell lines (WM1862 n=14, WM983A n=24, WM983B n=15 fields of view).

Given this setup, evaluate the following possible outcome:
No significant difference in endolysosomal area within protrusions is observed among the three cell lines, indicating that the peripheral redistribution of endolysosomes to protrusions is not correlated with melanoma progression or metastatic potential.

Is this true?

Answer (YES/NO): NO